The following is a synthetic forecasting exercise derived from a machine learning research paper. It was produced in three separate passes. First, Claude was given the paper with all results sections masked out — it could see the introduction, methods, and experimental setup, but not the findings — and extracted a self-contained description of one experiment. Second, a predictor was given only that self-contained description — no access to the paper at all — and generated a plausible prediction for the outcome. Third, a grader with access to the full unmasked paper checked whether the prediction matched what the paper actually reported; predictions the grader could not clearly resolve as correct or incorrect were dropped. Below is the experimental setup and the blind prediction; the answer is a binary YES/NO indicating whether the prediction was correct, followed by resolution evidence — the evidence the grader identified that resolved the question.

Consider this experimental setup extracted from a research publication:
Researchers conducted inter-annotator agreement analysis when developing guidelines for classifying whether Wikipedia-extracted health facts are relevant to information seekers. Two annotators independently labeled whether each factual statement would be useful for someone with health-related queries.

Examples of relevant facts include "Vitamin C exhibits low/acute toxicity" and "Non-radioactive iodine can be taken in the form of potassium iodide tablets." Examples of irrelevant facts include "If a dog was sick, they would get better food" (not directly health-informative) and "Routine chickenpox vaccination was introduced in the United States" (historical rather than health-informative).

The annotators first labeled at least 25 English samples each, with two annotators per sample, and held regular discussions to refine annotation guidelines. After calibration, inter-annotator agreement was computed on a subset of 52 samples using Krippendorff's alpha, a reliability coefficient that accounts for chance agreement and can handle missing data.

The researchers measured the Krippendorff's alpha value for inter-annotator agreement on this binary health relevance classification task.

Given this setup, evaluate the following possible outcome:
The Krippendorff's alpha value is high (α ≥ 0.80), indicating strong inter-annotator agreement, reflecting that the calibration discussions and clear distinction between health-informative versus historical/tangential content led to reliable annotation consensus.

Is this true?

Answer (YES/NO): NO